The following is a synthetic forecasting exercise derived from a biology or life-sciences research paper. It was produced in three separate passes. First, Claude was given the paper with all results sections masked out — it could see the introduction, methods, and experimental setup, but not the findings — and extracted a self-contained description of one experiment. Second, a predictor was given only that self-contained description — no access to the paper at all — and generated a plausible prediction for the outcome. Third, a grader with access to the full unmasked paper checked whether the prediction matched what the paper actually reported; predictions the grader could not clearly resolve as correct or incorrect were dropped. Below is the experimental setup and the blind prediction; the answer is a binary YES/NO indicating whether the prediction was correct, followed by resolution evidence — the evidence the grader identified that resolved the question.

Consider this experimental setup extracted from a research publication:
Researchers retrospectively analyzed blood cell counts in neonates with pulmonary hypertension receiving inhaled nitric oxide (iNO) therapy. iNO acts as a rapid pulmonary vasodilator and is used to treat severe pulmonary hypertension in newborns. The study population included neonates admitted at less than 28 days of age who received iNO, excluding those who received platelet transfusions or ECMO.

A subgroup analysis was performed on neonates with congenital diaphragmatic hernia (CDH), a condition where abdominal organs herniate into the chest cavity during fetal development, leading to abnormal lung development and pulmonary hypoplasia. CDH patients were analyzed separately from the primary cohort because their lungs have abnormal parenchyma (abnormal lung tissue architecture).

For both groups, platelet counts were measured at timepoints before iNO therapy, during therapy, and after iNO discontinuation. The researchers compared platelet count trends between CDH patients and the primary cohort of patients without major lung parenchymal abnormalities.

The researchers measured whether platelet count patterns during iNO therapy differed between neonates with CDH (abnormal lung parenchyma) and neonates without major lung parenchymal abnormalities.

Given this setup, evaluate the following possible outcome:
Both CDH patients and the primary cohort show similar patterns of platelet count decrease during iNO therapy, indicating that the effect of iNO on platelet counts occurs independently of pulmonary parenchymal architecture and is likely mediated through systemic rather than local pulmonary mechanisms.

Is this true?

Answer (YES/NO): NO